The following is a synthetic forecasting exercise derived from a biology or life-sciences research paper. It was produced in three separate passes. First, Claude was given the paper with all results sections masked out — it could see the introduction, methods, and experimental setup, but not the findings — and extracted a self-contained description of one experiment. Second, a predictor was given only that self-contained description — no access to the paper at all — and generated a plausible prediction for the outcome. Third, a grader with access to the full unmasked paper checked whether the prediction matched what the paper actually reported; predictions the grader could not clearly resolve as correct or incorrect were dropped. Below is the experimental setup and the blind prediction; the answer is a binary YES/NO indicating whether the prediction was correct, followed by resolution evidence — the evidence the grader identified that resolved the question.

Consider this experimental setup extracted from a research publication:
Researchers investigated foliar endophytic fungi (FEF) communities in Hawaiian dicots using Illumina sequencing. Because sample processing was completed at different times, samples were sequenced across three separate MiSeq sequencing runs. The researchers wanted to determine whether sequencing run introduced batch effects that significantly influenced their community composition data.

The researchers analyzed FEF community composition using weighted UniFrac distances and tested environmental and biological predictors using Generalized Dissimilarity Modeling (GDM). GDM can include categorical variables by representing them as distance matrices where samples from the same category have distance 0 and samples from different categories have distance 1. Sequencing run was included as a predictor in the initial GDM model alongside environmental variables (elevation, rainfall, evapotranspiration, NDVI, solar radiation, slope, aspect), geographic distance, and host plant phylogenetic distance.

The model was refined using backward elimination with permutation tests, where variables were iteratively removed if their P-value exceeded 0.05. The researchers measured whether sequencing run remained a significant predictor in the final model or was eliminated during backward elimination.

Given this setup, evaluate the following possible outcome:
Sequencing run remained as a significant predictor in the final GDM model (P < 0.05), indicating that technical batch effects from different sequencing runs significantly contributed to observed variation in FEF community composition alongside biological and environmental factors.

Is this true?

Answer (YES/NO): NO